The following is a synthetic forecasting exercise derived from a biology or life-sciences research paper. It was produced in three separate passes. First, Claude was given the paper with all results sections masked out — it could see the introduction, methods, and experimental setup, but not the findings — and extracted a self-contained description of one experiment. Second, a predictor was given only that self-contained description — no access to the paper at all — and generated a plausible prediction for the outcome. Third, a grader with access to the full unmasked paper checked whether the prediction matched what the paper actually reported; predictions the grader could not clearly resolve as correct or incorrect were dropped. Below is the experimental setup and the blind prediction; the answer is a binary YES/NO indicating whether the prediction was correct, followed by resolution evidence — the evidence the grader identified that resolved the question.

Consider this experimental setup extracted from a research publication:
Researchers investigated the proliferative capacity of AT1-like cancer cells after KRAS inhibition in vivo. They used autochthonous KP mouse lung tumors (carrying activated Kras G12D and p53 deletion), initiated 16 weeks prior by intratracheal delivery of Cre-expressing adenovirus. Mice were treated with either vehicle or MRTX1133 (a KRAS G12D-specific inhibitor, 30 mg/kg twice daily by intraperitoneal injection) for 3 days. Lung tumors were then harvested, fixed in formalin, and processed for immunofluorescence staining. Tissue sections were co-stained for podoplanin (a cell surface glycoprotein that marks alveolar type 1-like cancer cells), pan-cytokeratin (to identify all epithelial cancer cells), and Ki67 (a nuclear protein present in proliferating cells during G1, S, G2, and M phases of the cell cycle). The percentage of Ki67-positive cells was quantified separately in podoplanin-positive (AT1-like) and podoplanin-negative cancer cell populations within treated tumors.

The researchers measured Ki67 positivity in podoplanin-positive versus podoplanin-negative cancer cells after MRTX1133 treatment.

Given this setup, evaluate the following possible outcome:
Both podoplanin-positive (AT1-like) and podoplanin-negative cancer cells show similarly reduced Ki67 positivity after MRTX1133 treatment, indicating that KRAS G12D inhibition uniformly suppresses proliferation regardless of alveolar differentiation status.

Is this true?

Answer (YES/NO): NO